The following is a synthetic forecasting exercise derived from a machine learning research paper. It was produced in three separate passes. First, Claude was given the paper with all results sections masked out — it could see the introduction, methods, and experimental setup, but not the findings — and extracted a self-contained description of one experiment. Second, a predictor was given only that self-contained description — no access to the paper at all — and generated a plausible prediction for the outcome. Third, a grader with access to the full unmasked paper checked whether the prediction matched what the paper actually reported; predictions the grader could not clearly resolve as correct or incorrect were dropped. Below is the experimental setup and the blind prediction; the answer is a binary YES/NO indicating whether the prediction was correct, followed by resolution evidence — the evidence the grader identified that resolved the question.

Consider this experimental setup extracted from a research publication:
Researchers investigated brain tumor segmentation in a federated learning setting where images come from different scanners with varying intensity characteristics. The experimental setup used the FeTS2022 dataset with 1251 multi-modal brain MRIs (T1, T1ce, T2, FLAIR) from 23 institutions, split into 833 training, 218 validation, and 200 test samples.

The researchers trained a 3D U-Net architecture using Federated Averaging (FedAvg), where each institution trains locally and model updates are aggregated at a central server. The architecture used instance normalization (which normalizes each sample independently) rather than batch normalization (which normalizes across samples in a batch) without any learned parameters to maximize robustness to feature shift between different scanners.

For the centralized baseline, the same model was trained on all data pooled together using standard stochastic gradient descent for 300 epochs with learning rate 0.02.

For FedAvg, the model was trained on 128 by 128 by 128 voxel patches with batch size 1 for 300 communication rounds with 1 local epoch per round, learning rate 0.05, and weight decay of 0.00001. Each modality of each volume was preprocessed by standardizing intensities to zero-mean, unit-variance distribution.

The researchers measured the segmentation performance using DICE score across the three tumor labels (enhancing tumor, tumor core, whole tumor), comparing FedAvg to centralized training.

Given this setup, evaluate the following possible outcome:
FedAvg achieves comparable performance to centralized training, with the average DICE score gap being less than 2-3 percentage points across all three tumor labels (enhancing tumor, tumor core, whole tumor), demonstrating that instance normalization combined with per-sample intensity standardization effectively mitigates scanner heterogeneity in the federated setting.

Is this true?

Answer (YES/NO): NO